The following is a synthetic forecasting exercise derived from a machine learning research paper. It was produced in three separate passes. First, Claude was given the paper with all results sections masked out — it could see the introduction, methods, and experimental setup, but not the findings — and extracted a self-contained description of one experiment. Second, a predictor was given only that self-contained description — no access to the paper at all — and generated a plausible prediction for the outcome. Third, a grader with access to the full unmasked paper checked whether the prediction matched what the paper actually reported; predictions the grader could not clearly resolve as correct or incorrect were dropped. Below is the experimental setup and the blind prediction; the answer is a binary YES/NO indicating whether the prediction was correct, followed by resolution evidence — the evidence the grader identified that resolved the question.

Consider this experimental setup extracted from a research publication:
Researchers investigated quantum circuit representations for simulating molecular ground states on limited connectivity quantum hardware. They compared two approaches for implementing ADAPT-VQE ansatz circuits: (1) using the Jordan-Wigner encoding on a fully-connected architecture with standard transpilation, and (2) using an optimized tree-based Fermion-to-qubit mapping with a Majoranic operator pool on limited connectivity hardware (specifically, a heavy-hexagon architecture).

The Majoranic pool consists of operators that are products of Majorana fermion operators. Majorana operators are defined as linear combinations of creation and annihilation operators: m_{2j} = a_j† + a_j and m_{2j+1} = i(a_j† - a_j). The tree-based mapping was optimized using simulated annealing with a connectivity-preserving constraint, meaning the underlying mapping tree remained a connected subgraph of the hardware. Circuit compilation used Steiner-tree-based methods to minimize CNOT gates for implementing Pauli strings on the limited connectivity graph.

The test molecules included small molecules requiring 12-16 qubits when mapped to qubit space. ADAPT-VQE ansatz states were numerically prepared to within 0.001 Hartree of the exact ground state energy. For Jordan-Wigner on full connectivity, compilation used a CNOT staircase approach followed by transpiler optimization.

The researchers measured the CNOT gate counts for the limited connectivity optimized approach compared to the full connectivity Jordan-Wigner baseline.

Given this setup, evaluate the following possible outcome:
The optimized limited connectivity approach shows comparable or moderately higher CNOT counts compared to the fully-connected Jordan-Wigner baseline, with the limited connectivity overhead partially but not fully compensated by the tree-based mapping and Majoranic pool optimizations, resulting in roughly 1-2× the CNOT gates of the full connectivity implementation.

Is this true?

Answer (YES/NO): NO